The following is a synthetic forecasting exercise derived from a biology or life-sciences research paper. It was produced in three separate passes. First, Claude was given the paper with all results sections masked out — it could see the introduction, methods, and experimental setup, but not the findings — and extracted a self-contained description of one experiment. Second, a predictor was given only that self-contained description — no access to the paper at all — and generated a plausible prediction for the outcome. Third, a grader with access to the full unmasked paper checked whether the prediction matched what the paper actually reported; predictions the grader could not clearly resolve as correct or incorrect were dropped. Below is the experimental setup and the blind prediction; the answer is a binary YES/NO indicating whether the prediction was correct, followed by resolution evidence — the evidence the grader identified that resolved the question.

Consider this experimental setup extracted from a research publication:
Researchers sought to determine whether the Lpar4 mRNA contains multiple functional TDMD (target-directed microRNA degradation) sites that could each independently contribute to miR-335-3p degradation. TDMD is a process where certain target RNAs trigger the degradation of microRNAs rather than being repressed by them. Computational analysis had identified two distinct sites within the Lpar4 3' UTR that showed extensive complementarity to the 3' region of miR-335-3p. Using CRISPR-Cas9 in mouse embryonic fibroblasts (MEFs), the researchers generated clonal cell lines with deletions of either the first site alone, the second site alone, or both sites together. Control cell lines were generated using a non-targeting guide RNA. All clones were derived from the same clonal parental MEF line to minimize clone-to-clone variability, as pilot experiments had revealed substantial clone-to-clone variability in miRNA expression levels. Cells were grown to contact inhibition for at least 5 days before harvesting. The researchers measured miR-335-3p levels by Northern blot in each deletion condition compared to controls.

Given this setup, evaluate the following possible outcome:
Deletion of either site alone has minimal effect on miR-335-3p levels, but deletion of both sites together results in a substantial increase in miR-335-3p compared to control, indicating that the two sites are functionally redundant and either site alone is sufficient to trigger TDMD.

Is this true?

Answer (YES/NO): NO